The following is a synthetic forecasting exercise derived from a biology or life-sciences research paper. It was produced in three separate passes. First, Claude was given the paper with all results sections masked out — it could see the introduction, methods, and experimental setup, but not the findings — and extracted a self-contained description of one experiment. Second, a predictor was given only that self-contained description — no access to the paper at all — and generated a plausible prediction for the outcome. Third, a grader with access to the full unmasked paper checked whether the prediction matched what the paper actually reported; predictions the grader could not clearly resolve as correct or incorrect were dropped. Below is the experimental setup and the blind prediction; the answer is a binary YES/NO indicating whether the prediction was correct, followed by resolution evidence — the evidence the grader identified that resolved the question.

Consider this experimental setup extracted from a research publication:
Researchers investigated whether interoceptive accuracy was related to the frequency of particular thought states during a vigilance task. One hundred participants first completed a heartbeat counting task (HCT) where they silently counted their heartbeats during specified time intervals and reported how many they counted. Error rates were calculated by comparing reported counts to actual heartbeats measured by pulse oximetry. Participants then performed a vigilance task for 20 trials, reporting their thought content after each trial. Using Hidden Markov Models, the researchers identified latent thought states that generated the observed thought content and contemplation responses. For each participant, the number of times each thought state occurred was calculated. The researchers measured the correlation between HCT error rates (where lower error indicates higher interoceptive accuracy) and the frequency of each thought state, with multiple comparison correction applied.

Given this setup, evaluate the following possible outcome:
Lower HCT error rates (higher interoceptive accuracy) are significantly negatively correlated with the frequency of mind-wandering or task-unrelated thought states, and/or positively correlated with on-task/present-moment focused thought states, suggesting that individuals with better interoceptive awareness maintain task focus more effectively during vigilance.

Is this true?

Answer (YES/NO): NO